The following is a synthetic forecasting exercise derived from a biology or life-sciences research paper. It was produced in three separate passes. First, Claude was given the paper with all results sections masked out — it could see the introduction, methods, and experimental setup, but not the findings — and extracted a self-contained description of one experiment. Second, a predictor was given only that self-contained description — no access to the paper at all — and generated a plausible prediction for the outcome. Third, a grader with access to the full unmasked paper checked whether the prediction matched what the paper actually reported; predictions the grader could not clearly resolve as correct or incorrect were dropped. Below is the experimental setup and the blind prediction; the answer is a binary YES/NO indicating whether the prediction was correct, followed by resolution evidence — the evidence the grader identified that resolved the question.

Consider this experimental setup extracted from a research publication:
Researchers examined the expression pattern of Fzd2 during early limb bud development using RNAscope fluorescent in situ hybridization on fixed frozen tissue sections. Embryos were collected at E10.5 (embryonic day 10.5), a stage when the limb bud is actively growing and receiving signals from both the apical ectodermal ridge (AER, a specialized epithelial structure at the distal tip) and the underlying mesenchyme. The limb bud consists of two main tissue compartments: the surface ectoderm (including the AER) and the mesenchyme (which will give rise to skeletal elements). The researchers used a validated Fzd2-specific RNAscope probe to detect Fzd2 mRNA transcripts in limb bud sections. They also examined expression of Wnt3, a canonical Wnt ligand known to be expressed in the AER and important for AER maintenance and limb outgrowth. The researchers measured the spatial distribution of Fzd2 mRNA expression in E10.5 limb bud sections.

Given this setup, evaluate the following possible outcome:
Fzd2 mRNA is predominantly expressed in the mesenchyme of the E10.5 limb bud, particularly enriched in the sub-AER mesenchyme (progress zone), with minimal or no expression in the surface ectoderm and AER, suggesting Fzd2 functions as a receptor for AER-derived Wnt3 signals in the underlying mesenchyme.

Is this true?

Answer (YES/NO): NO